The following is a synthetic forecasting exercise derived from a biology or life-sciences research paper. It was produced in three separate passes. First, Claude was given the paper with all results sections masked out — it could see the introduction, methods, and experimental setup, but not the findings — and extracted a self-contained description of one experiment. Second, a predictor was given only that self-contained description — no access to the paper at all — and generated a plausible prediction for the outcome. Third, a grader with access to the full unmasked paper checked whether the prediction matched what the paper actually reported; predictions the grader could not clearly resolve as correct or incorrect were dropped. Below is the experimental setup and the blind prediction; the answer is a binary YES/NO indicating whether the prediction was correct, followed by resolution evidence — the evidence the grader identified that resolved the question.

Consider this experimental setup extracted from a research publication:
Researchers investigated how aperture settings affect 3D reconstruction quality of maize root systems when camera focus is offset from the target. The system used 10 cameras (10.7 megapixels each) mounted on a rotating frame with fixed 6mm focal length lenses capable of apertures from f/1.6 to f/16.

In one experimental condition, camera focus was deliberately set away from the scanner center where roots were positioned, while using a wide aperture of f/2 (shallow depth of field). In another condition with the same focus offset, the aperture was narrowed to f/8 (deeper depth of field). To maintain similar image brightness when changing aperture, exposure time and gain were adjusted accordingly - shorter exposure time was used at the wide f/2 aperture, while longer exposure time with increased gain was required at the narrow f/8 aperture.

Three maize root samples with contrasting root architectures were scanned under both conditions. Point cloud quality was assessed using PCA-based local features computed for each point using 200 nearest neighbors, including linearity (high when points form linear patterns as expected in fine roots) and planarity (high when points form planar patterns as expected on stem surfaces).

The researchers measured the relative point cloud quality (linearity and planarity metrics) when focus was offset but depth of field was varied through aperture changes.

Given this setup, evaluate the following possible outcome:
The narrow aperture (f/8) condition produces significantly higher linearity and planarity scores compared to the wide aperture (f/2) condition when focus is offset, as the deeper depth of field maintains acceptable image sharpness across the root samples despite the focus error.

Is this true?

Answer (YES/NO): YES